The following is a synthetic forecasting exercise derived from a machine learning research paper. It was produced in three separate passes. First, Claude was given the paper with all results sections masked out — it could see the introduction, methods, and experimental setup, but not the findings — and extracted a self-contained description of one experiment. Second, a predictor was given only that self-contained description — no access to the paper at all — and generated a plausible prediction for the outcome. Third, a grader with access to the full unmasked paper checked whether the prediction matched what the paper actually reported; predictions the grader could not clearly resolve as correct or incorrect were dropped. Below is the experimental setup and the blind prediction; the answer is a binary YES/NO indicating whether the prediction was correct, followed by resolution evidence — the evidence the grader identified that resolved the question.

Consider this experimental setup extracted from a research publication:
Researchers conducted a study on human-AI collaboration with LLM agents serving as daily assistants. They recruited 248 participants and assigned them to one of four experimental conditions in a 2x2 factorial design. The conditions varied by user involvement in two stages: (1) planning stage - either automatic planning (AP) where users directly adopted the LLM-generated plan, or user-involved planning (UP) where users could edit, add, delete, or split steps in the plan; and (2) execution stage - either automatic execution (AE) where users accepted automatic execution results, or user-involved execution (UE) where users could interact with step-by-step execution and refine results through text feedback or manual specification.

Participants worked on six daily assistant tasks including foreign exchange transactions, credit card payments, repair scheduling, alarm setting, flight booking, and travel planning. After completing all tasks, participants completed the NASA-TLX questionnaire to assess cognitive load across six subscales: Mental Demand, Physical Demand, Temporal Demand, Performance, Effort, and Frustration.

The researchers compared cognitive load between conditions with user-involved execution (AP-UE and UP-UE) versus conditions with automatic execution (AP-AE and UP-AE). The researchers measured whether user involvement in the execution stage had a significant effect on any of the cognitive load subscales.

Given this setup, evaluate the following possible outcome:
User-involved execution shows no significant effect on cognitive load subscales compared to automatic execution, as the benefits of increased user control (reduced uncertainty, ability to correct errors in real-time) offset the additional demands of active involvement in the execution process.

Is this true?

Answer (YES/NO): NO